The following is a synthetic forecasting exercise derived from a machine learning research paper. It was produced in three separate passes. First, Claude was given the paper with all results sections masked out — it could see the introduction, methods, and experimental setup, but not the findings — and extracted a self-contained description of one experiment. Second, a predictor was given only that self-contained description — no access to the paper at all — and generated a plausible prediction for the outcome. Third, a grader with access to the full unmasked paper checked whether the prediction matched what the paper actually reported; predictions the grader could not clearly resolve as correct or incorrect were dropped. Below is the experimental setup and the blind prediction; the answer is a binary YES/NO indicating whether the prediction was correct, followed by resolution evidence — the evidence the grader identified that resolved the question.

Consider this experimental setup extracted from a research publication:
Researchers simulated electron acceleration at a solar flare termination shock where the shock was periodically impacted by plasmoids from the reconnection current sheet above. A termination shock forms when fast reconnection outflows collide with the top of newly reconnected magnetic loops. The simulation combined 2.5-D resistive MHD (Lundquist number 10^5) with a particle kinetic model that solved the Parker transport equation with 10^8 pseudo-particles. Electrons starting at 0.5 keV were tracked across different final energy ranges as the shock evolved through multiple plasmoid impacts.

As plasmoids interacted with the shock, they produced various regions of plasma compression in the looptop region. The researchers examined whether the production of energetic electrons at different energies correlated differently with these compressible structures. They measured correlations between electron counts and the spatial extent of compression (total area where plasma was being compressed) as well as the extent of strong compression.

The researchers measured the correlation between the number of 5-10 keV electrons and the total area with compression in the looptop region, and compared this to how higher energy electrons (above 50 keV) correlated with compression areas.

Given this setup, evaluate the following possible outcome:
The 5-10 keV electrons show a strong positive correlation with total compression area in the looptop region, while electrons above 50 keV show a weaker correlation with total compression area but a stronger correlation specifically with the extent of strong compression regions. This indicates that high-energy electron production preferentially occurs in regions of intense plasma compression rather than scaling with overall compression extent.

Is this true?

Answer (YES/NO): YES